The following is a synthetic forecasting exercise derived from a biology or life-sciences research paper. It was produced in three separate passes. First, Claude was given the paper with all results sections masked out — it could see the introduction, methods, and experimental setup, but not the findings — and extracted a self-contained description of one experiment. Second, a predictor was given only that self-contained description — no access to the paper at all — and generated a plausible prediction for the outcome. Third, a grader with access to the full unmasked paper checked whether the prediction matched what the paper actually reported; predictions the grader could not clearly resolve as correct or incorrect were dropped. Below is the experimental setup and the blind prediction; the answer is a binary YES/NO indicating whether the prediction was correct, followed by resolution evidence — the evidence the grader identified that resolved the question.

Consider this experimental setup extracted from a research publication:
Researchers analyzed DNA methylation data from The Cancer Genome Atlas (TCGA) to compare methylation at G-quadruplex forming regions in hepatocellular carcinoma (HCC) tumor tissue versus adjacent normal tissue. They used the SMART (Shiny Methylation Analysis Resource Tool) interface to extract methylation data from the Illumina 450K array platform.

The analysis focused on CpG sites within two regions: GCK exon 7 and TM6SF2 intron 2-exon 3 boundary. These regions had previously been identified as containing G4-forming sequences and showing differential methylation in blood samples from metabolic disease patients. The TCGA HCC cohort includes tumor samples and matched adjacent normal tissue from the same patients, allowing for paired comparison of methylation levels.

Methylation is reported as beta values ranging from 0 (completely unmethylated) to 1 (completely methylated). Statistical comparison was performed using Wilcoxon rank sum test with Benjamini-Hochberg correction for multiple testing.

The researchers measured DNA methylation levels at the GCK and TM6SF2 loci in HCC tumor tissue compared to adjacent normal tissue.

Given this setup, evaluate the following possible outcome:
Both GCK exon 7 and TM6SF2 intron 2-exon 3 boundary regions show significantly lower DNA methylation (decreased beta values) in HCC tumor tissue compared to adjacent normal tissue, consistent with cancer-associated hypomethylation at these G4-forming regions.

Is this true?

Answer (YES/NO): NO